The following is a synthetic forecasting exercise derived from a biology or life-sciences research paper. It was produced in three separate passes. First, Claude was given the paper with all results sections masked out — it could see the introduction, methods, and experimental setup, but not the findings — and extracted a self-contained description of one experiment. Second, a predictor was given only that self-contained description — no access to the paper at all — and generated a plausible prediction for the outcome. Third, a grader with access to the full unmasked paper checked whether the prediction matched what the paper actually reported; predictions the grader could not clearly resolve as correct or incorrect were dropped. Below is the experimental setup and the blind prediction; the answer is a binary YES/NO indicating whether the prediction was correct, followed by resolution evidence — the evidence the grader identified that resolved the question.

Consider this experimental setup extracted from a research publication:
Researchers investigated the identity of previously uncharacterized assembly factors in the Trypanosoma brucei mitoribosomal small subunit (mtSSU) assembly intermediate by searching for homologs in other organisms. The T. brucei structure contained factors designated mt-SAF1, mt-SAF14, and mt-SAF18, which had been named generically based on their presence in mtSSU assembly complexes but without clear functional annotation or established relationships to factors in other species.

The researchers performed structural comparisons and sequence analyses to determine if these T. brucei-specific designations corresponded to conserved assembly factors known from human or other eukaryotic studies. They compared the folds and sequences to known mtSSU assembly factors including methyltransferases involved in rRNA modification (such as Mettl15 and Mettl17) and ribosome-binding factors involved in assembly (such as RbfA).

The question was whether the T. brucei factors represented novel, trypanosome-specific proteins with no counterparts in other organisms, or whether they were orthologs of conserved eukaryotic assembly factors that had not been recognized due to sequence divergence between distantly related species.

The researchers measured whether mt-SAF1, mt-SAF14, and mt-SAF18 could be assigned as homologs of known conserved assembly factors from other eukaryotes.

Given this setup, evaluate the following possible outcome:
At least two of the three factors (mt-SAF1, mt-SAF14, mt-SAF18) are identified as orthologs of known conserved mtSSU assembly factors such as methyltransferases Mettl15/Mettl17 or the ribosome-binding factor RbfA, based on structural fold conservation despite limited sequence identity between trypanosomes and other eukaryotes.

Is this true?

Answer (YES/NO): YES